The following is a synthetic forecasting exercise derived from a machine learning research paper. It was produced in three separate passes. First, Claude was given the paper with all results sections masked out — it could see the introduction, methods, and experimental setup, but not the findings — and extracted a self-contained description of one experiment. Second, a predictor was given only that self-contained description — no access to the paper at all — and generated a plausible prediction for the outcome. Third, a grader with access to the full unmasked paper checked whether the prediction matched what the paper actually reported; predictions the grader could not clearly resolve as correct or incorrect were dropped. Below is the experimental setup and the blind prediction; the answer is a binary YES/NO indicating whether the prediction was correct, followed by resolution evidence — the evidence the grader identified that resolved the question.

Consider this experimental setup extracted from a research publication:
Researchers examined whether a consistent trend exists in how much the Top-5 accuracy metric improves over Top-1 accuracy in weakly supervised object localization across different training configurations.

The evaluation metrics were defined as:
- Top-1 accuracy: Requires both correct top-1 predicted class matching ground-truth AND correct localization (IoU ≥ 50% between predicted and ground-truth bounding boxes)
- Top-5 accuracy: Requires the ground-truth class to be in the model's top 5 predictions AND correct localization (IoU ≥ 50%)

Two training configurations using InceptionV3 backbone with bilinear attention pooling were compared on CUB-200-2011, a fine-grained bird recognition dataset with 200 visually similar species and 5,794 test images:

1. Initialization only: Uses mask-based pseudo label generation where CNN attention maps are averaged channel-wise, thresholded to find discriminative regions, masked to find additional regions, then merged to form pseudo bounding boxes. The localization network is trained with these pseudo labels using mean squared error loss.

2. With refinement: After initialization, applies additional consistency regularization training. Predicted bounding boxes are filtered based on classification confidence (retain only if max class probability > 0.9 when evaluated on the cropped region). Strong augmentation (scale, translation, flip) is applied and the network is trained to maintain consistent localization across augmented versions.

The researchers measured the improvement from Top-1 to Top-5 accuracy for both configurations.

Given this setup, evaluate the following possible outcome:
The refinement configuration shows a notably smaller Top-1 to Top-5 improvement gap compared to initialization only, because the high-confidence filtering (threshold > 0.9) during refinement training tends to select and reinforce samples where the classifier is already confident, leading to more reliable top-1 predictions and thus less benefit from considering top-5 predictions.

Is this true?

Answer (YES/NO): NO